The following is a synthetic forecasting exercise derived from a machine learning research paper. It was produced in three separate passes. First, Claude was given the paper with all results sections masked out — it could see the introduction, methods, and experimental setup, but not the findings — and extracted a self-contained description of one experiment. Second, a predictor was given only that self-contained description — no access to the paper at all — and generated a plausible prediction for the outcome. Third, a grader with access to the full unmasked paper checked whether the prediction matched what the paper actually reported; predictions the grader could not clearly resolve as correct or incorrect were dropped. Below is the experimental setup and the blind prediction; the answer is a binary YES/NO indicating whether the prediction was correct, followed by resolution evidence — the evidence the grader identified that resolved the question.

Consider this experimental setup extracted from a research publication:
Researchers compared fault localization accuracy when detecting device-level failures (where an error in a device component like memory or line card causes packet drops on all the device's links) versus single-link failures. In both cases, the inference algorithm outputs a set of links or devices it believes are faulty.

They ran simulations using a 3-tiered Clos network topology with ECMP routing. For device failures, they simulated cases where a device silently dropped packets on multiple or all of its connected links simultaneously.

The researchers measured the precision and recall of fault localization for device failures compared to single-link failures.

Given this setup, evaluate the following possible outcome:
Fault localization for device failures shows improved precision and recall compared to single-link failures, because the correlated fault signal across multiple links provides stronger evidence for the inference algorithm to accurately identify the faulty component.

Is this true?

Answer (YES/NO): NO